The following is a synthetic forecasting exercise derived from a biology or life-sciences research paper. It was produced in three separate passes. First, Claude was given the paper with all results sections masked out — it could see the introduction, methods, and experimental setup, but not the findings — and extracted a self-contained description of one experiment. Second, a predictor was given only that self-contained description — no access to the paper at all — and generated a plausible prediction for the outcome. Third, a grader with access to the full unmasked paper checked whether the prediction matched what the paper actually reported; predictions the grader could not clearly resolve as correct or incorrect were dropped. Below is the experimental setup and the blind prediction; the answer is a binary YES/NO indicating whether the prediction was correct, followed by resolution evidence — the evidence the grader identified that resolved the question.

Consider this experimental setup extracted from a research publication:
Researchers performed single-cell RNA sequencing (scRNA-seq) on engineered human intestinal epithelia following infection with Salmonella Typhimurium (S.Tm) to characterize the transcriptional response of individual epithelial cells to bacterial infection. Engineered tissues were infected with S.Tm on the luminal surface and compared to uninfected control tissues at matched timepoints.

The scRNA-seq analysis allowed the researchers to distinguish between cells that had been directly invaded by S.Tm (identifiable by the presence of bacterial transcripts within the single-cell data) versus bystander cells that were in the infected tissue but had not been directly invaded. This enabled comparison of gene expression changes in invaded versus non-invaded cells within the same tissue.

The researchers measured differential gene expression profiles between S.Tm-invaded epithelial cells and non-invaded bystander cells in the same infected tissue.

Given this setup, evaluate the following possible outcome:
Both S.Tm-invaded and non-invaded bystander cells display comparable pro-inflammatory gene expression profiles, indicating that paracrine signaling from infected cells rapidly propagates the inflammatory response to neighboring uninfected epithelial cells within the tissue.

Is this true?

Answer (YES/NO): NO